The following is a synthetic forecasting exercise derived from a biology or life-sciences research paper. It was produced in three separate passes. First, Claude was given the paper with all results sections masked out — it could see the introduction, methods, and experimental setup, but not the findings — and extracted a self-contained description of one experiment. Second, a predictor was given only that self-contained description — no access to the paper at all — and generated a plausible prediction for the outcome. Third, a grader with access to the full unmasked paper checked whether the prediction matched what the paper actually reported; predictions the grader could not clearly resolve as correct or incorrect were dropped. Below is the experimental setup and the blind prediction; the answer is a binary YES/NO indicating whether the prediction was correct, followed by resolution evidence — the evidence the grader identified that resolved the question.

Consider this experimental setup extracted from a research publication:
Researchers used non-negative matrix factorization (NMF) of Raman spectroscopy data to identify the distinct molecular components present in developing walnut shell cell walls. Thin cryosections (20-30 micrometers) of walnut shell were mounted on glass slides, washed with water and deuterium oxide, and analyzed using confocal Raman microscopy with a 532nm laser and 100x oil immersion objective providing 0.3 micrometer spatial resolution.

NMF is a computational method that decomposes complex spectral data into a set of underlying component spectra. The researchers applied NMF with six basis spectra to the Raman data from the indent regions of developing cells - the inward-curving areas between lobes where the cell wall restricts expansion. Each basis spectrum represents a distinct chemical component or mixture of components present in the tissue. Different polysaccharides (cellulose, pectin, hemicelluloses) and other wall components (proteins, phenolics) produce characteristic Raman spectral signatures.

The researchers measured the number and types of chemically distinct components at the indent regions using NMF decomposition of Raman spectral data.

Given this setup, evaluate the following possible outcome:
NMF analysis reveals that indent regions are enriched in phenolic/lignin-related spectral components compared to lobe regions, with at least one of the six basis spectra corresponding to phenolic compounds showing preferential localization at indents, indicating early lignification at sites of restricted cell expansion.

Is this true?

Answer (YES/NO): NO